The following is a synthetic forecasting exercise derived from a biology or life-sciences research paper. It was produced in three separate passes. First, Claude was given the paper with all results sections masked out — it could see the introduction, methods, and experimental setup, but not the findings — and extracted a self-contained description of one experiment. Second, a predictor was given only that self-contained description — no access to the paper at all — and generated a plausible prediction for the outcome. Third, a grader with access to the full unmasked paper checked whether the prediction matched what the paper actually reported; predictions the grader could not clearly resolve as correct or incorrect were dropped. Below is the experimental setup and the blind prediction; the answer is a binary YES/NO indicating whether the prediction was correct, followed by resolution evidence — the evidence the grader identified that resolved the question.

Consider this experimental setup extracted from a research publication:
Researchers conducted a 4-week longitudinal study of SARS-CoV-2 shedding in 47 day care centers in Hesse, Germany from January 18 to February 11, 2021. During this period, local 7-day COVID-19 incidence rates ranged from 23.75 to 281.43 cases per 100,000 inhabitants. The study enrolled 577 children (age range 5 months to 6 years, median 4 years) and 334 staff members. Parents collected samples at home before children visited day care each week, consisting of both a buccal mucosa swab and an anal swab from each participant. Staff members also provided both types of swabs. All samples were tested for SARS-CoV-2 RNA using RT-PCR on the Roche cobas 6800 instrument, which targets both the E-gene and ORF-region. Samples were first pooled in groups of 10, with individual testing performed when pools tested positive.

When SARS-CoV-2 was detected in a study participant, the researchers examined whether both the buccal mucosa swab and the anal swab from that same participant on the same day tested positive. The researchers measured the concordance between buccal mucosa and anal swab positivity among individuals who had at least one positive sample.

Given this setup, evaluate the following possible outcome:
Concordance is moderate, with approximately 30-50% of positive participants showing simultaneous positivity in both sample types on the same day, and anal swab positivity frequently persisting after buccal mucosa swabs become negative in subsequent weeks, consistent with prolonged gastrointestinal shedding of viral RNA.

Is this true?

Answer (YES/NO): NO